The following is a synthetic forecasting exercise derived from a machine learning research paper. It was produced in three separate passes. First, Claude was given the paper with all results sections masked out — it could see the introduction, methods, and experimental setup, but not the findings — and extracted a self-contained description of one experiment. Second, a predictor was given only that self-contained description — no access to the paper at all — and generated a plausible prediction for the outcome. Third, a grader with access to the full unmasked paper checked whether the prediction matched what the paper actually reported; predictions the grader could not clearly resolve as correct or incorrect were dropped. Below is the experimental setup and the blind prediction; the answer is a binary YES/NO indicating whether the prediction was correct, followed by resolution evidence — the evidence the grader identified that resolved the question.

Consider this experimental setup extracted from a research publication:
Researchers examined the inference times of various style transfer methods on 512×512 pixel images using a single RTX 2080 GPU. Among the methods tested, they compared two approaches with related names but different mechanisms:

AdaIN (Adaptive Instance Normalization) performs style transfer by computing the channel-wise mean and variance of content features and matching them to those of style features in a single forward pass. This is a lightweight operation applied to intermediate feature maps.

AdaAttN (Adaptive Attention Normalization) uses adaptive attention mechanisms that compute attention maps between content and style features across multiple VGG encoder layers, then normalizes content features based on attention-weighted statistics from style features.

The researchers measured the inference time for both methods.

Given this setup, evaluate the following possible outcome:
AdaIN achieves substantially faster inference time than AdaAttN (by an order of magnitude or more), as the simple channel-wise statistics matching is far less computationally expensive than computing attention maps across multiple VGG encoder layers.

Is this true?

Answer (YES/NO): NO